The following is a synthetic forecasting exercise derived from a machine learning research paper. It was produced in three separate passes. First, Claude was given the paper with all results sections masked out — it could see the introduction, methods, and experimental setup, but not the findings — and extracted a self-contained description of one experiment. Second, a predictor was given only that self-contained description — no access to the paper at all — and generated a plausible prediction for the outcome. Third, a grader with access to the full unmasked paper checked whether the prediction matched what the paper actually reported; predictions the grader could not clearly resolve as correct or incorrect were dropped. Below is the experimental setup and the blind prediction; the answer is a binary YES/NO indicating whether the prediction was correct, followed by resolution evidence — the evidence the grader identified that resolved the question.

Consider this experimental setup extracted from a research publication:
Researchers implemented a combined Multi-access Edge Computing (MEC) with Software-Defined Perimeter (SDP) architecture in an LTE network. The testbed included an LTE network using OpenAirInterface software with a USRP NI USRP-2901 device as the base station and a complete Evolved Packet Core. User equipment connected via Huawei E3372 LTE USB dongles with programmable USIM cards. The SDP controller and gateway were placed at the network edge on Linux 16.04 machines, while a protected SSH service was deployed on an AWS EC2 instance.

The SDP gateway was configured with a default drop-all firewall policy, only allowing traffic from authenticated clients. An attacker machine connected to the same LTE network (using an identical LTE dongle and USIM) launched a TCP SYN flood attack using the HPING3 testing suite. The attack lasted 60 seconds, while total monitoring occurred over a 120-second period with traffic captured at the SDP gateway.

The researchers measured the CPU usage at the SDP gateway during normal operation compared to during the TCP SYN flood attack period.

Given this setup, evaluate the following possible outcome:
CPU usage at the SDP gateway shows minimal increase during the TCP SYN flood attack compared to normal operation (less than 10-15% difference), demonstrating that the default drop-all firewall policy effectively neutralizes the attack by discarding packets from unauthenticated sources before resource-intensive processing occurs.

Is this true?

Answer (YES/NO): NO